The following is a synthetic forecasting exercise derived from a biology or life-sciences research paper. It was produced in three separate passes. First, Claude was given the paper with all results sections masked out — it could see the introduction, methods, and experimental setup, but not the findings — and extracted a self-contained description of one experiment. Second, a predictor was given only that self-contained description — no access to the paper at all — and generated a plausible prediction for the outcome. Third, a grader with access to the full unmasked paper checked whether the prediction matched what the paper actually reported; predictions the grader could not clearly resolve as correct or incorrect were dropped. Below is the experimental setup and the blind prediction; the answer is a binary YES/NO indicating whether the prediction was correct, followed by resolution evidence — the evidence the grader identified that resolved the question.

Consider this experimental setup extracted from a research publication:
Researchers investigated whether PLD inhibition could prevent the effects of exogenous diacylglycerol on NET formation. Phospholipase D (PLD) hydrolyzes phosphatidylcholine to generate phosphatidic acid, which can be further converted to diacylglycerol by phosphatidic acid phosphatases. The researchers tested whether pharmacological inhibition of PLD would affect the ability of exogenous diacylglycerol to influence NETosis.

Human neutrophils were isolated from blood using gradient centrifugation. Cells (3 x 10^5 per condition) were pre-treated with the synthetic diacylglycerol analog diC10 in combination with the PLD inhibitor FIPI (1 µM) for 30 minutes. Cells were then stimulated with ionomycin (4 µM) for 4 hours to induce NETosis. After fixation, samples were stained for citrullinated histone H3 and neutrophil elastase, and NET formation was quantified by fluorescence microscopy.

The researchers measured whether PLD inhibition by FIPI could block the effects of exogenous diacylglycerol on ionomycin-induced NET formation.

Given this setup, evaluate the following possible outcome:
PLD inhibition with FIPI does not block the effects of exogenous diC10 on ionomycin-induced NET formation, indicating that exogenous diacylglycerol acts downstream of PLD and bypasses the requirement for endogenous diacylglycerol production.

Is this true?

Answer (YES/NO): YES